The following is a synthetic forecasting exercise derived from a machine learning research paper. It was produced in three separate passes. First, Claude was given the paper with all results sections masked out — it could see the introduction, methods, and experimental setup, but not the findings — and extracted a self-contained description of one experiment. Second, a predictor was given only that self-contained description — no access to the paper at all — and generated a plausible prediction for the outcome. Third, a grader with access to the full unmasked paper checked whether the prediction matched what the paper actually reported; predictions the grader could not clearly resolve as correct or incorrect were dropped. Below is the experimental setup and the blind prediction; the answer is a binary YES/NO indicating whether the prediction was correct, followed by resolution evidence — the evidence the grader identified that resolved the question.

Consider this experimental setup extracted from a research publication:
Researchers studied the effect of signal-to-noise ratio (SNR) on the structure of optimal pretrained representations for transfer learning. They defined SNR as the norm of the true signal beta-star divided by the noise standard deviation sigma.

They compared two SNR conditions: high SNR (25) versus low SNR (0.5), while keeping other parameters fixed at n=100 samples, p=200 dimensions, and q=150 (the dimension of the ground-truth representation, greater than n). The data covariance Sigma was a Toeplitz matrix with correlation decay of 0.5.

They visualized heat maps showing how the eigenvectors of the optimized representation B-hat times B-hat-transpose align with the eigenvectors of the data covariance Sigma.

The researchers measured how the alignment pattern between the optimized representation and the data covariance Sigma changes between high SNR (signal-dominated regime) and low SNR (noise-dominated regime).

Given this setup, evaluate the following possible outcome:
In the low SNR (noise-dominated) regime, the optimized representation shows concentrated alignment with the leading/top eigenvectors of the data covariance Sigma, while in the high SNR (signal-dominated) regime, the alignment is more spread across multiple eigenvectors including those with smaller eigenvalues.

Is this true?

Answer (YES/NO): NO